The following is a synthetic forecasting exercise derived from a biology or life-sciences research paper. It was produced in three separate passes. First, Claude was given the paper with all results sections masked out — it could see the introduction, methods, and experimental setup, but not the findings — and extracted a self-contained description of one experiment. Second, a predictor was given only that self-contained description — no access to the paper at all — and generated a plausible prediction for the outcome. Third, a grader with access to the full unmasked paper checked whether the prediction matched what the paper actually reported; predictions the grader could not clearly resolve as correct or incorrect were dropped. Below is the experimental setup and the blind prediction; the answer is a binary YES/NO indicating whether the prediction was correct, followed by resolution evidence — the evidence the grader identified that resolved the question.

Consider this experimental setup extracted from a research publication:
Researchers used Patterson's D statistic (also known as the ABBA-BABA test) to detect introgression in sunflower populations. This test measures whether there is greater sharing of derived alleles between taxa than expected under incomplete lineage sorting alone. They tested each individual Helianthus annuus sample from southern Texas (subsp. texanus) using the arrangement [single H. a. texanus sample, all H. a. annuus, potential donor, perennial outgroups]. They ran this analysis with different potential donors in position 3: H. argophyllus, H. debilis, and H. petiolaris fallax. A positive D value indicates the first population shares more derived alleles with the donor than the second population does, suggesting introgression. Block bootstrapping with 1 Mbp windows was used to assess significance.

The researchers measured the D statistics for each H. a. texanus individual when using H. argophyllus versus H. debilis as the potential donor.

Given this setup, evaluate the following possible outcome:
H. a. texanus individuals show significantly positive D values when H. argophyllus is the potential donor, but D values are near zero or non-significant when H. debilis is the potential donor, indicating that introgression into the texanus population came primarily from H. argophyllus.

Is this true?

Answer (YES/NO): NO